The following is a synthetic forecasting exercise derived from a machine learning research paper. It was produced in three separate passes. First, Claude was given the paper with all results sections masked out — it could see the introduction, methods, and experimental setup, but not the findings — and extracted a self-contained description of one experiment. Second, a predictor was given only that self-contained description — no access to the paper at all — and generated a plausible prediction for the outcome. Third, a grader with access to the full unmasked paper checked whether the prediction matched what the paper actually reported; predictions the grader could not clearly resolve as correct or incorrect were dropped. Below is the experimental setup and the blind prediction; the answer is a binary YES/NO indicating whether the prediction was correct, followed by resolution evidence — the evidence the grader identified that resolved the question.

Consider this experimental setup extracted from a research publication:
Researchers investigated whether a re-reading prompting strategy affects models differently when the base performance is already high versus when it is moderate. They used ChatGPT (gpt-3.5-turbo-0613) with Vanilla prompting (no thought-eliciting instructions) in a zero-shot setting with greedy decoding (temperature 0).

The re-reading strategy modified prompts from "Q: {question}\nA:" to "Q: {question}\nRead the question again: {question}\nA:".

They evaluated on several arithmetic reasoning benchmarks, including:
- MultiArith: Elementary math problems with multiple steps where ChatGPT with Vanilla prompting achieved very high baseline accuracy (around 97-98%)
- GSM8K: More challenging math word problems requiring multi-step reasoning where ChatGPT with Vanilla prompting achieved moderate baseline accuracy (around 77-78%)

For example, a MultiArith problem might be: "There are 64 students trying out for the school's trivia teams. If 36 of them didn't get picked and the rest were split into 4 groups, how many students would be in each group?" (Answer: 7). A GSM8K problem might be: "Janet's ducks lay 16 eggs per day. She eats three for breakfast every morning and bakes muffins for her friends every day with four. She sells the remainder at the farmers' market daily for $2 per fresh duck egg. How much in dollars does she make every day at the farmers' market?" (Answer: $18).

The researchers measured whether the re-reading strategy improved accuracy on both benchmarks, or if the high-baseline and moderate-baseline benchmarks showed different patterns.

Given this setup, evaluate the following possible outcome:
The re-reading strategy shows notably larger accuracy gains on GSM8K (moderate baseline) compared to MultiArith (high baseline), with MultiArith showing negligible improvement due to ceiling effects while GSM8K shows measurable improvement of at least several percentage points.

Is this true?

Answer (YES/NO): NO